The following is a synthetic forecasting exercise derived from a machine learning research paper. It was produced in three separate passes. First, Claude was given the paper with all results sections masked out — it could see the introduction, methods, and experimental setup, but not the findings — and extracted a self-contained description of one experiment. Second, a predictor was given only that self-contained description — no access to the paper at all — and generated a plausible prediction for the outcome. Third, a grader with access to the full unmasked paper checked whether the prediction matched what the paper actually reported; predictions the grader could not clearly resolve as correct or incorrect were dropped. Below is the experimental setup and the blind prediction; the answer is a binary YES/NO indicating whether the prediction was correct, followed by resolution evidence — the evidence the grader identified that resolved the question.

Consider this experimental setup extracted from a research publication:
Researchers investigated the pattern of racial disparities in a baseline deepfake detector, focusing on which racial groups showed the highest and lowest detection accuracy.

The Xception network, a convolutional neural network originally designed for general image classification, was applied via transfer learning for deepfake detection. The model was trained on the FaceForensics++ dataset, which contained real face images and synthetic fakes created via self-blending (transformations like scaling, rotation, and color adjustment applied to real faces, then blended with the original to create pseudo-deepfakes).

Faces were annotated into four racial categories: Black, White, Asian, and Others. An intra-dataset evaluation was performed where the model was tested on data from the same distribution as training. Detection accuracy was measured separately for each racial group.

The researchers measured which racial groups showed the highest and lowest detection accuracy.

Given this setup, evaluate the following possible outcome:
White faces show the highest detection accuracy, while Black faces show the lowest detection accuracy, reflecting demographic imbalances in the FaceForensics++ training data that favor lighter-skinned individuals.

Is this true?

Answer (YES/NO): NO